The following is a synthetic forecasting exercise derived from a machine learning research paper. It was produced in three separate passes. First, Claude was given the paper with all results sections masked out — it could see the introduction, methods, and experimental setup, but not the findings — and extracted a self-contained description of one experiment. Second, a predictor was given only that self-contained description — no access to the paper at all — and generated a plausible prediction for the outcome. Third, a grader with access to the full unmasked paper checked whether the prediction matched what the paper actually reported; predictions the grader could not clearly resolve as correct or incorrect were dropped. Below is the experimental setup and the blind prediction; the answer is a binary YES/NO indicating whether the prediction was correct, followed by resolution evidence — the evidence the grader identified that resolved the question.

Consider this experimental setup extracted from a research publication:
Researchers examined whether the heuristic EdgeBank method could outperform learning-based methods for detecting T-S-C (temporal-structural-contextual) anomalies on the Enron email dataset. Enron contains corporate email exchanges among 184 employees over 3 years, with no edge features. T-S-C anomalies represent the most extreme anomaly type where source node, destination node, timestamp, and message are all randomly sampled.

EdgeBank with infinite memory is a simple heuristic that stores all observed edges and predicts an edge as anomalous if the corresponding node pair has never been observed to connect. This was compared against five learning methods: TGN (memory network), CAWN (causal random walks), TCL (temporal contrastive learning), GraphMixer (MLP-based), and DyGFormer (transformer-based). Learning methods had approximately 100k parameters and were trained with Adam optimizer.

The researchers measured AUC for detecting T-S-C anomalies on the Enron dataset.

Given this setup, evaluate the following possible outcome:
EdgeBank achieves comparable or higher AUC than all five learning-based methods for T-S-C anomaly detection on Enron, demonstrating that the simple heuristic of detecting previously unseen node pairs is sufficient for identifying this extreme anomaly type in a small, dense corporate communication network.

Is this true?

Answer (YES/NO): YES